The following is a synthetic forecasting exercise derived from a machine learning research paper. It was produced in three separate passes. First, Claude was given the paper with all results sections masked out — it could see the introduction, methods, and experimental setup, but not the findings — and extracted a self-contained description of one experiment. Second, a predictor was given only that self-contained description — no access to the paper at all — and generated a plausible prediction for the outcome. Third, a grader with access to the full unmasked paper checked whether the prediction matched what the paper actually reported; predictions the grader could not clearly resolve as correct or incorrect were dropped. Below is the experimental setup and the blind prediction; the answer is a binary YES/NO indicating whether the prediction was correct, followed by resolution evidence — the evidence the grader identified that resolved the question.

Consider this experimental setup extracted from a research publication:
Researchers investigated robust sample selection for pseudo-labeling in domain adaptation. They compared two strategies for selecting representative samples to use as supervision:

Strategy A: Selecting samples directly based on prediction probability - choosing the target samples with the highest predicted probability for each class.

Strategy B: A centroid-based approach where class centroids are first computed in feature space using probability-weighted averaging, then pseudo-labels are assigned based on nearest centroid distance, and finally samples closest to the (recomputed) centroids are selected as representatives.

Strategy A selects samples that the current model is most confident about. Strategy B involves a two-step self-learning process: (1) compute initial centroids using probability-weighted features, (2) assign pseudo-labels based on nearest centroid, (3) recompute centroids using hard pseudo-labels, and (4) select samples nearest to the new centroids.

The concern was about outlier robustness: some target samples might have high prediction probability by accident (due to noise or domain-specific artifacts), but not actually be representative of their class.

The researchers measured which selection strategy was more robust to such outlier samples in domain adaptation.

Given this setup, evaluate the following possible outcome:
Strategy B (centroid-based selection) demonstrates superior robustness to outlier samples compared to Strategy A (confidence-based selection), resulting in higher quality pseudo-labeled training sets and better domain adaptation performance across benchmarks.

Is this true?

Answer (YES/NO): NO